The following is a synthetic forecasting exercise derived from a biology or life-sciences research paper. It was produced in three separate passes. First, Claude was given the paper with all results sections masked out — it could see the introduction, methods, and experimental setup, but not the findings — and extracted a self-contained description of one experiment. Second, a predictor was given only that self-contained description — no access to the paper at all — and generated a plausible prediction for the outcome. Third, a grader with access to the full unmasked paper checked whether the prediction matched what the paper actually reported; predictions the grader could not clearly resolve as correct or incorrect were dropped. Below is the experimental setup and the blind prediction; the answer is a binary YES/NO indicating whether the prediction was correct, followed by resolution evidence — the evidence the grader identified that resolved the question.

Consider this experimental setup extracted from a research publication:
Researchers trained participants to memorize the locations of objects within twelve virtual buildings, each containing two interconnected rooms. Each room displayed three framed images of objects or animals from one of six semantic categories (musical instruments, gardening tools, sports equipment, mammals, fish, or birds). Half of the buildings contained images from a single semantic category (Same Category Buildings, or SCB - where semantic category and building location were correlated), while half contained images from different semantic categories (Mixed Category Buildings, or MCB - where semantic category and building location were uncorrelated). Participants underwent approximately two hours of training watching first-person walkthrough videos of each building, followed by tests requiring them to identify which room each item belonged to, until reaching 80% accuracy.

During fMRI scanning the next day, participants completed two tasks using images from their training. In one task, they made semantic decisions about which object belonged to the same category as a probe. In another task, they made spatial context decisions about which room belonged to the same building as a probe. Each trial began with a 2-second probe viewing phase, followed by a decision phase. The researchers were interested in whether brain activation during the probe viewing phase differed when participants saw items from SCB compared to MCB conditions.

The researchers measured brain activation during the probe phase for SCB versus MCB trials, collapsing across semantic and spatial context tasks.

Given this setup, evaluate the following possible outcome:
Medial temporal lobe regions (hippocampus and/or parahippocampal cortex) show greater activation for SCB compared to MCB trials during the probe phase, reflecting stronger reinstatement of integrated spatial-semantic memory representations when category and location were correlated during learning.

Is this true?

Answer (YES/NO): NO